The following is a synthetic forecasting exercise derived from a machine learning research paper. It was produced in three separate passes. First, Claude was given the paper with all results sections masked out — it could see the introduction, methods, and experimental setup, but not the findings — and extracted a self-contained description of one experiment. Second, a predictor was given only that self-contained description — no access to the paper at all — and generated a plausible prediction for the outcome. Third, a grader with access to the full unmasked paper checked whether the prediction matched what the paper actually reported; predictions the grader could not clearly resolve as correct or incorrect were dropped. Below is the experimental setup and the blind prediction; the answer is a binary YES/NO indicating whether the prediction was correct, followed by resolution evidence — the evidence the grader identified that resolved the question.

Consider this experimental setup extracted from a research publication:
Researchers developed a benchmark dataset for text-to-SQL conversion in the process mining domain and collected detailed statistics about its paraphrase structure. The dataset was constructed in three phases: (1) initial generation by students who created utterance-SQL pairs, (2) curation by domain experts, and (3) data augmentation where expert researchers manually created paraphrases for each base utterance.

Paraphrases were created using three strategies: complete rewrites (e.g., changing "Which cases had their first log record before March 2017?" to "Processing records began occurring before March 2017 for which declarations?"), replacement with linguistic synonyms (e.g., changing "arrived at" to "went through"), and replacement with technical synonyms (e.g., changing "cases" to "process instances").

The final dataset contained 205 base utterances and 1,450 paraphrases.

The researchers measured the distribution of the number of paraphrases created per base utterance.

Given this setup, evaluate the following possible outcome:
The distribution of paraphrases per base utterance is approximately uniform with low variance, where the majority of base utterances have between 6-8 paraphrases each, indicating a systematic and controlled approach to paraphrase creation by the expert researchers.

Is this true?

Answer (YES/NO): NO